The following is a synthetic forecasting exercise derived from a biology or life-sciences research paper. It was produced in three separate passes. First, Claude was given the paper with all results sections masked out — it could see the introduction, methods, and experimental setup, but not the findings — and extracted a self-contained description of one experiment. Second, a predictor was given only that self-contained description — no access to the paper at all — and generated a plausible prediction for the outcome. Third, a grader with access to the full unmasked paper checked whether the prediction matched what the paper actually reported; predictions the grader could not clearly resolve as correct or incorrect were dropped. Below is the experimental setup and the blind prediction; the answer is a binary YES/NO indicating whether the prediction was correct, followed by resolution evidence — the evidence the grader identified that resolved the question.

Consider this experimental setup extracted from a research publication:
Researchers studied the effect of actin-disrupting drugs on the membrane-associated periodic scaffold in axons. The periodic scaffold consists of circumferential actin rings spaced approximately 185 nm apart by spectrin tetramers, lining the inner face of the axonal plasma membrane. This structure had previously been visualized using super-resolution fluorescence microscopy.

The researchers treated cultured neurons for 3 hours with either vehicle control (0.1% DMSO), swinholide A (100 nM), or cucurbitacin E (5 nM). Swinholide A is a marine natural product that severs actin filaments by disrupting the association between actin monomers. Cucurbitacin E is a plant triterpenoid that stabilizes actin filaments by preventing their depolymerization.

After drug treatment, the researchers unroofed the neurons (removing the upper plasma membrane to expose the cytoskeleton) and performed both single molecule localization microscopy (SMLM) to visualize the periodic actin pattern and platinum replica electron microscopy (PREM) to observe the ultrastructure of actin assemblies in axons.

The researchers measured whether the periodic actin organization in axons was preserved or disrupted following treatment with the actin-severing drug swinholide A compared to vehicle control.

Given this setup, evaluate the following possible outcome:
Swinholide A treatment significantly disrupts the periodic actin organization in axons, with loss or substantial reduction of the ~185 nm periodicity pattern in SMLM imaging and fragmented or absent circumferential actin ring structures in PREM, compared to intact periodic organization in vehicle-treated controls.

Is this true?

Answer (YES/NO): NO